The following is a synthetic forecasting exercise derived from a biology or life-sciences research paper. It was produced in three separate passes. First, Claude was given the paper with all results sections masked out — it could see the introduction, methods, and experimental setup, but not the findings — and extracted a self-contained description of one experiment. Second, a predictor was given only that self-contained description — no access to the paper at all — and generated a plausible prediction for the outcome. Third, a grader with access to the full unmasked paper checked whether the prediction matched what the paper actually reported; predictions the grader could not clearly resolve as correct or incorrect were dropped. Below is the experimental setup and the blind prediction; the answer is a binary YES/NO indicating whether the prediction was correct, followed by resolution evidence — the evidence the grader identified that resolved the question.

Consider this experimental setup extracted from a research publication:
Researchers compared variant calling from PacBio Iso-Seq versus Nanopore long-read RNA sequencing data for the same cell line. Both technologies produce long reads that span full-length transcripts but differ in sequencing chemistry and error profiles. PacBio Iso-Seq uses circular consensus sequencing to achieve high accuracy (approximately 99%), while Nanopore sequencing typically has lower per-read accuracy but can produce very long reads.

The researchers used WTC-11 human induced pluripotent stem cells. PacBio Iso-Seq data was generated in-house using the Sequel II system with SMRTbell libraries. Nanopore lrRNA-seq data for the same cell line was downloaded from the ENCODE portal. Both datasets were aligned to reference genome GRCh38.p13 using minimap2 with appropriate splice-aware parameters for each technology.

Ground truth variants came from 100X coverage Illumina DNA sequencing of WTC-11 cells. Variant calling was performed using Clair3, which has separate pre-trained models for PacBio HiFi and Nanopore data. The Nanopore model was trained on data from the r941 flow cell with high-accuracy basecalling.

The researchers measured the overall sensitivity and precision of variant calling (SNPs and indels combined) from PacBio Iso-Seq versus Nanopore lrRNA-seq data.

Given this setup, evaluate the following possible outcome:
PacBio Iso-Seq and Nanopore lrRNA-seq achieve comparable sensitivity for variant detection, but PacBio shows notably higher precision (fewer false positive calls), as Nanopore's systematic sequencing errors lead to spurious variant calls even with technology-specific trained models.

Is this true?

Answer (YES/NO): NO